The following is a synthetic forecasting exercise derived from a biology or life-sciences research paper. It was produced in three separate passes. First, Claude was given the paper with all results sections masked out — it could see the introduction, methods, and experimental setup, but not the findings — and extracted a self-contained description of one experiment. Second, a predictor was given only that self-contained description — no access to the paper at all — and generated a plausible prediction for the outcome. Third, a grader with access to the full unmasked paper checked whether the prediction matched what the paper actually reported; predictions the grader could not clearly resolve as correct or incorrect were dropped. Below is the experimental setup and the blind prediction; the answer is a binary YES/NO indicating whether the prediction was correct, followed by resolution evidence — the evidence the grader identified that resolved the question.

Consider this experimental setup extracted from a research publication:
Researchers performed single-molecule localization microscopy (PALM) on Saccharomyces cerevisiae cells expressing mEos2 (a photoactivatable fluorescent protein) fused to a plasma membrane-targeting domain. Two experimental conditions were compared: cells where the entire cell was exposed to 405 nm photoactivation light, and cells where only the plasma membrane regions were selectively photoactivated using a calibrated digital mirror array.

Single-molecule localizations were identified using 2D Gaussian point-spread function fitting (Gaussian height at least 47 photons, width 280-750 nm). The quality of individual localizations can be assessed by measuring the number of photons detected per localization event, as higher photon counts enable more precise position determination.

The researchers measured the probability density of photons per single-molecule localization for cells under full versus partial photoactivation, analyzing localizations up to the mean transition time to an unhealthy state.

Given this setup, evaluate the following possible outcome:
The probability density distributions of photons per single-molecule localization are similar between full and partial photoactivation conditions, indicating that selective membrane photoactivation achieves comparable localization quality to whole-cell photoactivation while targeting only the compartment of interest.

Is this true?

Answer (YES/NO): YES